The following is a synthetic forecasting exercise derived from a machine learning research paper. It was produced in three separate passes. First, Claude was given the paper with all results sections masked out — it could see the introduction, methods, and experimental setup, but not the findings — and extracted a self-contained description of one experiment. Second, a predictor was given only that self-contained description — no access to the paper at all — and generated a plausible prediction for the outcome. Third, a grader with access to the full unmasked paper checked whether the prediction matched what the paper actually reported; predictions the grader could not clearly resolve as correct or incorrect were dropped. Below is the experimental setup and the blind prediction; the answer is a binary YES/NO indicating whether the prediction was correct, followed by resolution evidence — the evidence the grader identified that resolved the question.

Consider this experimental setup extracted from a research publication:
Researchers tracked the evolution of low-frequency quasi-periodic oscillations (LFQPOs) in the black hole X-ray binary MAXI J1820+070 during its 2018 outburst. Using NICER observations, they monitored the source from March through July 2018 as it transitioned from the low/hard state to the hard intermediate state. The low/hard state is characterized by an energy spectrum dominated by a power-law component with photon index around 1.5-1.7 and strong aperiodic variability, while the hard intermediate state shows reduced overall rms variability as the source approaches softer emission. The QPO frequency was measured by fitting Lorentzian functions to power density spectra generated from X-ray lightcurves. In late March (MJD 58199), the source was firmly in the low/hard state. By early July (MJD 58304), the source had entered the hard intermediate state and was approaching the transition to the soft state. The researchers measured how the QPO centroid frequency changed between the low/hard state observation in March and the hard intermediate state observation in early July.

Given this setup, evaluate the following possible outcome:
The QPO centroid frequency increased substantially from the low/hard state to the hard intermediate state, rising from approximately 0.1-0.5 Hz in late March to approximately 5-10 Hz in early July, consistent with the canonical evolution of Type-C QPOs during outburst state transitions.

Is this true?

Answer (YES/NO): NO